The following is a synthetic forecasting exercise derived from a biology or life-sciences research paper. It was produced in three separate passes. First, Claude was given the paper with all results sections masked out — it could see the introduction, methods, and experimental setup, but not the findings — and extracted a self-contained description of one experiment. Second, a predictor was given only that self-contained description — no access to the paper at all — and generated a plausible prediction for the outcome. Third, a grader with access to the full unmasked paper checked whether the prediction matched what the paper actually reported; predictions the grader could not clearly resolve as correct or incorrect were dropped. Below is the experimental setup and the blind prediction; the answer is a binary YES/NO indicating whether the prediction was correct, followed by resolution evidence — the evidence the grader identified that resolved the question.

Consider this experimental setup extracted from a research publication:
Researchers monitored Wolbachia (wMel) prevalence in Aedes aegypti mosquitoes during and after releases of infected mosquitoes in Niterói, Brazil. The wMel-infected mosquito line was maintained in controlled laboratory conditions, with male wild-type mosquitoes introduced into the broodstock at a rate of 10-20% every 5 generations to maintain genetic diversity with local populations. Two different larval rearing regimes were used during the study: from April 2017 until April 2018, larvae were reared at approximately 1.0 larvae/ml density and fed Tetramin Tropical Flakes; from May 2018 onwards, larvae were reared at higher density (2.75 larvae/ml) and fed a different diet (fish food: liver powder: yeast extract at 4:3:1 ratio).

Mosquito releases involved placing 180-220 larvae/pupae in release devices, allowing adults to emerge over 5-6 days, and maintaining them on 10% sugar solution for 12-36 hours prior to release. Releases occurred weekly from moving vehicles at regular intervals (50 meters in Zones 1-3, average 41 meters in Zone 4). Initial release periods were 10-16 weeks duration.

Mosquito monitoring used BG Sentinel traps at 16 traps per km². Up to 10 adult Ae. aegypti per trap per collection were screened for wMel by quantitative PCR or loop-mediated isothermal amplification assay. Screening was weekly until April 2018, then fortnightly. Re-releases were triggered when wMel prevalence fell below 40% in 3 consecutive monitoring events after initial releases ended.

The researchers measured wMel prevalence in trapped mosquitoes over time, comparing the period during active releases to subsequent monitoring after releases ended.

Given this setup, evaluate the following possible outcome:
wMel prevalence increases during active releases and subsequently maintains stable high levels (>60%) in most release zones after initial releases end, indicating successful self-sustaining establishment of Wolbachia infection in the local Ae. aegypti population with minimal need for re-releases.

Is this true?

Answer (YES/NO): NO